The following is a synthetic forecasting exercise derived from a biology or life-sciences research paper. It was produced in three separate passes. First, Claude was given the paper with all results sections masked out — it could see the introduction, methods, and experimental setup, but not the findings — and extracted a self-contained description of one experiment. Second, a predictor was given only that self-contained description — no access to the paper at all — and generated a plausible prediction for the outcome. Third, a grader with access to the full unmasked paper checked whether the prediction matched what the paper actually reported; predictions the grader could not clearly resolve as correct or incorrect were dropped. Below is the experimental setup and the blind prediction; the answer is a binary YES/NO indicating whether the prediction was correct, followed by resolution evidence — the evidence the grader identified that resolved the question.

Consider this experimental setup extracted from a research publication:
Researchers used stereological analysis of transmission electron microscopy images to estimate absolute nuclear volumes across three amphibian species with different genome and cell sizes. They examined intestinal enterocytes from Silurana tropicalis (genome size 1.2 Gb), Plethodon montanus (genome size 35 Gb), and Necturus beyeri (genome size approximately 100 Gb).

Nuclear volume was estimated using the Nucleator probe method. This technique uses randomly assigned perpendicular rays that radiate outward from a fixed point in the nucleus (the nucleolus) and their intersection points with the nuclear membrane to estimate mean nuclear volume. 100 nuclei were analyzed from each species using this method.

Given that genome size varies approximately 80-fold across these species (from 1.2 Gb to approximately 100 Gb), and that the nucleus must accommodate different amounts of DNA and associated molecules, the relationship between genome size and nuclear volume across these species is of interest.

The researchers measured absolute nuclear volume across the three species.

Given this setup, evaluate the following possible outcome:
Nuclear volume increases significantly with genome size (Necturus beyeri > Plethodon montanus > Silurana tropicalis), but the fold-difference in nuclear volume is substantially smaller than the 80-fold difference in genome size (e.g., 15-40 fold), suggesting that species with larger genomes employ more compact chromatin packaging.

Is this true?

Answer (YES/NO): NO